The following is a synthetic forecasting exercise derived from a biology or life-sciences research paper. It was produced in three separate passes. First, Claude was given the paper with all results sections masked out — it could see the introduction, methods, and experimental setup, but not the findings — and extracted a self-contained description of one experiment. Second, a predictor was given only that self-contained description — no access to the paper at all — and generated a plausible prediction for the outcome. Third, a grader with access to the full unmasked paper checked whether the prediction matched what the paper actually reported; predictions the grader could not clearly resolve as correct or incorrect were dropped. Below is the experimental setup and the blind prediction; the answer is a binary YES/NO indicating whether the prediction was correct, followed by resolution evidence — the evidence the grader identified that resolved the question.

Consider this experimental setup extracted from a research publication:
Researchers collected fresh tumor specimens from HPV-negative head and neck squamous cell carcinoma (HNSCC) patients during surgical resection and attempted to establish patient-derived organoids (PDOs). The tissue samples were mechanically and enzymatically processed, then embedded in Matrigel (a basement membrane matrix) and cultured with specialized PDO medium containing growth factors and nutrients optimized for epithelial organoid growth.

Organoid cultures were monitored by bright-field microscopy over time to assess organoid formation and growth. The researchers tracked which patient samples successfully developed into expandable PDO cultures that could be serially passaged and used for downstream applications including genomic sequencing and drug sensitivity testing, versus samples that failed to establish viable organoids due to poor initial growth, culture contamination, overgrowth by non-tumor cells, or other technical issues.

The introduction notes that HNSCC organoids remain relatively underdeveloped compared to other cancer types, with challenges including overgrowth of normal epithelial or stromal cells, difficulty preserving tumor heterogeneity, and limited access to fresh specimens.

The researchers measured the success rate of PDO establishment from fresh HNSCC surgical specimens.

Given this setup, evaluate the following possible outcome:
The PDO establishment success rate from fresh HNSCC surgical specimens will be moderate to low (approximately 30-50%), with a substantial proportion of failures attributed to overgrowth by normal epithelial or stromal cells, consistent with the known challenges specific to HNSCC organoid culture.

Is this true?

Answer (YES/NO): NO